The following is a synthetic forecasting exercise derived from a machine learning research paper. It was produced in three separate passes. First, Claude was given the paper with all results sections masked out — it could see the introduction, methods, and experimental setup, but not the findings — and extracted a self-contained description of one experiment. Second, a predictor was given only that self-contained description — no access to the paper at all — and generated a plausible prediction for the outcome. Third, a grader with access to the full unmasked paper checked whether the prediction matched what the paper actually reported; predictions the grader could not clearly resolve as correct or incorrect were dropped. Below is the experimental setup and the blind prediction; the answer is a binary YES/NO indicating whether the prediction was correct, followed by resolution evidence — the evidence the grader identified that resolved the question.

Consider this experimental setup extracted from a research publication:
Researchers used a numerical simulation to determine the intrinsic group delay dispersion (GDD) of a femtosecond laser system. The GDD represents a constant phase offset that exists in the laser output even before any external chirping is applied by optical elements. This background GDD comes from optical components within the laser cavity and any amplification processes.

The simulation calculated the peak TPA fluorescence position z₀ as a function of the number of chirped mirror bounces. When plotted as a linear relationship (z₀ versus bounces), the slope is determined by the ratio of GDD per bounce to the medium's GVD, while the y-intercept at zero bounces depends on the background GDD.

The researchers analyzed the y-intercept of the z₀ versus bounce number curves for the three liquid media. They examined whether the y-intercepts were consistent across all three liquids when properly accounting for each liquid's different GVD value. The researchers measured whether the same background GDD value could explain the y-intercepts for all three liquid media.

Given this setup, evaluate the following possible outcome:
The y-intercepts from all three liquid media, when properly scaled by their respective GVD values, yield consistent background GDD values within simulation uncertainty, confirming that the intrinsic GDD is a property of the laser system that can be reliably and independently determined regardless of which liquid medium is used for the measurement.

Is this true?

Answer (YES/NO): YES